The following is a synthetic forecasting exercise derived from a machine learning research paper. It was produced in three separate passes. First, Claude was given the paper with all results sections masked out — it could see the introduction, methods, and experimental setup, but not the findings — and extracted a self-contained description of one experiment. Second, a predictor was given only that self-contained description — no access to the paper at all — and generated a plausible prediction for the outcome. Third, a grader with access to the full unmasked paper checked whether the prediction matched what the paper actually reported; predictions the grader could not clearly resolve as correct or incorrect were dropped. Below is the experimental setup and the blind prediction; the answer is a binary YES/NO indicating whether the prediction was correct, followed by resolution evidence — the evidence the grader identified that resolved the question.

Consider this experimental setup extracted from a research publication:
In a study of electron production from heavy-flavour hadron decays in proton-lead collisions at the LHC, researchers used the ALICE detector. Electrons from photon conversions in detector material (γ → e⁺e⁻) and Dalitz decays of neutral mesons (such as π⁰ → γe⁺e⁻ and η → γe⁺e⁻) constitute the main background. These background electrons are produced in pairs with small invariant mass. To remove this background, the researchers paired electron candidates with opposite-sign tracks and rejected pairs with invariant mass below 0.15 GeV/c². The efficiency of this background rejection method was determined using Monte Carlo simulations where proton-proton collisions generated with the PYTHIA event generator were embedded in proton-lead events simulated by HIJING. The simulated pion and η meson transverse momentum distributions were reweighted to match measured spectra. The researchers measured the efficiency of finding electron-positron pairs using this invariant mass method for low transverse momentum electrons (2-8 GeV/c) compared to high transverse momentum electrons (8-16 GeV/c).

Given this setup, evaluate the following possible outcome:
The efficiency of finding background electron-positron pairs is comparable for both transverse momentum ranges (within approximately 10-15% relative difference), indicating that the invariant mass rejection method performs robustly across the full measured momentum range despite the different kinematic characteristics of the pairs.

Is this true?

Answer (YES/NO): NO